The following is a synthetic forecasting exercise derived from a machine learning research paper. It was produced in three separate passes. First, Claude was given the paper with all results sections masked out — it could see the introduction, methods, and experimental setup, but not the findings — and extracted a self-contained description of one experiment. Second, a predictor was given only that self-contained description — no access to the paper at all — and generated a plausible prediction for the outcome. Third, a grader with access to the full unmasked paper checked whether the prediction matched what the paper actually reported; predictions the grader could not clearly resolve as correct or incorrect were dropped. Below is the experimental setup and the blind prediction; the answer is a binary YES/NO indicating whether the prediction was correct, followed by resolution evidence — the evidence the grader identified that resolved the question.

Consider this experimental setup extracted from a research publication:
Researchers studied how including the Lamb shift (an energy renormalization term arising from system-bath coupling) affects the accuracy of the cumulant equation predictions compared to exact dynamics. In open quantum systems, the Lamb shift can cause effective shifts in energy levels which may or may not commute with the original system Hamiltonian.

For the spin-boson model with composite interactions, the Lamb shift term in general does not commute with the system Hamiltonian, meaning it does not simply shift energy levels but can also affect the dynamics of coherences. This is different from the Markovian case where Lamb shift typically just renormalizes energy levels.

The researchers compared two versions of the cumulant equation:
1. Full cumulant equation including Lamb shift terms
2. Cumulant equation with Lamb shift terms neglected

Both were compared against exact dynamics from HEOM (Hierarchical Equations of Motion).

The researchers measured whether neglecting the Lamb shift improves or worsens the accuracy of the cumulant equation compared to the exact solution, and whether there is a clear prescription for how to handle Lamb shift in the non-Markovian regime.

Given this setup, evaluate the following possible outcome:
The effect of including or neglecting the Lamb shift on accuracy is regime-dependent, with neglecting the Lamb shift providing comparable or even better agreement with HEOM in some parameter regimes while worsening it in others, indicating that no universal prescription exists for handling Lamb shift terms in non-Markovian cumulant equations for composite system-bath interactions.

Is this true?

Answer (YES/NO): NO